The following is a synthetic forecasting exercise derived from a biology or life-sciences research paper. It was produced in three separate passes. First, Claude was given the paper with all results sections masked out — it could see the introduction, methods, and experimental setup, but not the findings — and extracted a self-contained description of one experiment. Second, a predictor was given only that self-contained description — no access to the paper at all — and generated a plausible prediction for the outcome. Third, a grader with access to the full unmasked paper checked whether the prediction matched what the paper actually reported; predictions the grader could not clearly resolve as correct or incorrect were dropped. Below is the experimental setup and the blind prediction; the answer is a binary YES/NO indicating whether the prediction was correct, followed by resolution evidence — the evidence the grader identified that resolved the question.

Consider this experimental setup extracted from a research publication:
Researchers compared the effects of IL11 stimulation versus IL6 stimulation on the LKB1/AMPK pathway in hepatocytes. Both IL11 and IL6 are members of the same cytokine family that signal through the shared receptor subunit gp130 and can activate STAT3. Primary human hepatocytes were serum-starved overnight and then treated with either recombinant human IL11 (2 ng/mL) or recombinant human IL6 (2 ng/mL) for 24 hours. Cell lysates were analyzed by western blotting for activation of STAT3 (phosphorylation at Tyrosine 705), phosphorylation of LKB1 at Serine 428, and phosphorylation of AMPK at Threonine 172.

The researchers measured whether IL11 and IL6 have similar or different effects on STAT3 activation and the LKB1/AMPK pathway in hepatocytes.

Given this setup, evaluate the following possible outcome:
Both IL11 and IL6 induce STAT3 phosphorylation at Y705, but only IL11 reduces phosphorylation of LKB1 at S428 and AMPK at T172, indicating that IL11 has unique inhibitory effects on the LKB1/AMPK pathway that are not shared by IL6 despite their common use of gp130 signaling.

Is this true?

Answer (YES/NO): NO